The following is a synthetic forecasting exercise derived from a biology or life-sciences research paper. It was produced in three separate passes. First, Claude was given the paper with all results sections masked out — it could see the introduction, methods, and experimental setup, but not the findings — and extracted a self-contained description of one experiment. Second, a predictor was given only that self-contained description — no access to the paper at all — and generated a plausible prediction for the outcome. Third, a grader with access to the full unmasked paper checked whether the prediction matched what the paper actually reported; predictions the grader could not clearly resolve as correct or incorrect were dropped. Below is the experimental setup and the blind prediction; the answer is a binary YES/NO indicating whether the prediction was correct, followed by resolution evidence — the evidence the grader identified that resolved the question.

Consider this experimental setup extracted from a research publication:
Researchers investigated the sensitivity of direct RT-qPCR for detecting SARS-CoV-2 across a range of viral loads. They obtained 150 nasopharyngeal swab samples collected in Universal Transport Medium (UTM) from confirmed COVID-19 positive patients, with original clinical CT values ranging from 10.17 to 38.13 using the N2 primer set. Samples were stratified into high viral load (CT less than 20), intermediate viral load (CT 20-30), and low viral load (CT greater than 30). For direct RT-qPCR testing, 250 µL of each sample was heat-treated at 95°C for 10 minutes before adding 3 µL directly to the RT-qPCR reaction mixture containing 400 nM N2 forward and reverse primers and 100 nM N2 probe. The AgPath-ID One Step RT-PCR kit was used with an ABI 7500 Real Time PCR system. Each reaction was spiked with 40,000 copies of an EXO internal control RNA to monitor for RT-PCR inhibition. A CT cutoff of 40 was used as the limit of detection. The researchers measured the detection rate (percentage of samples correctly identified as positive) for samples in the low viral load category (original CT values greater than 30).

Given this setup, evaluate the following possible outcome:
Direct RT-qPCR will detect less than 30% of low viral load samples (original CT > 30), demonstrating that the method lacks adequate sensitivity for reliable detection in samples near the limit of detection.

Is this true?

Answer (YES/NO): NO